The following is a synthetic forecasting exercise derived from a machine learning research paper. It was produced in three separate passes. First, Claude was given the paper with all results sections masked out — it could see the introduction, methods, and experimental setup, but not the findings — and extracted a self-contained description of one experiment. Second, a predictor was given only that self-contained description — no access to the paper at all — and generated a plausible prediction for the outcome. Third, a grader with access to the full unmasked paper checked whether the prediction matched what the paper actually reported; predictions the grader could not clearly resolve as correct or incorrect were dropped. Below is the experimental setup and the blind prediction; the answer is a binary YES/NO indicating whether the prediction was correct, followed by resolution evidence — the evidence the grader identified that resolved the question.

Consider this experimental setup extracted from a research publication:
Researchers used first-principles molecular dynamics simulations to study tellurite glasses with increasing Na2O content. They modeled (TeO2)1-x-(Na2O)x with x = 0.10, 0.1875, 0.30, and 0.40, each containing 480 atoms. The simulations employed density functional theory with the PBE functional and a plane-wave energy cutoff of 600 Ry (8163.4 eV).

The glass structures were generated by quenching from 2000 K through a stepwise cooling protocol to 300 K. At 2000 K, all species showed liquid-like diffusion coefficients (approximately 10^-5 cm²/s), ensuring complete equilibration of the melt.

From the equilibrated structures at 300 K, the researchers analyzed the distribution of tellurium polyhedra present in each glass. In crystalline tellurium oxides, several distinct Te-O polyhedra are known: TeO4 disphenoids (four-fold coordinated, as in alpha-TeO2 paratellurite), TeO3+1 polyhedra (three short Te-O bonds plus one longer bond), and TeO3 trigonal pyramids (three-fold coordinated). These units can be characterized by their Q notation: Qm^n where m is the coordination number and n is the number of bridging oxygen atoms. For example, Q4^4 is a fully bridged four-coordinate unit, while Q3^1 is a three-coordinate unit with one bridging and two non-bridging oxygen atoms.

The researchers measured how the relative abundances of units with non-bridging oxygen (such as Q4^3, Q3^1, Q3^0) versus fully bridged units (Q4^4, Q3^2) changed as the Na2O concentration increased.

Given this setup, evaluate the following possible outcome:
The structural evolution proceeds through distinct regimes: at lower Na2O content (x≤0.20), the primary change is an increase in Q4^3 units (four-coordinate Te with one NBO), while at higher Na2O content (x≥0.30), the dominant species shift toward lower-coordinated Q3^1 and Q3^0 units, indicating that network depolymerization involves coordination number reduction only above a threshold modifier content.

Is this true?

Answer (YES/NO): NO